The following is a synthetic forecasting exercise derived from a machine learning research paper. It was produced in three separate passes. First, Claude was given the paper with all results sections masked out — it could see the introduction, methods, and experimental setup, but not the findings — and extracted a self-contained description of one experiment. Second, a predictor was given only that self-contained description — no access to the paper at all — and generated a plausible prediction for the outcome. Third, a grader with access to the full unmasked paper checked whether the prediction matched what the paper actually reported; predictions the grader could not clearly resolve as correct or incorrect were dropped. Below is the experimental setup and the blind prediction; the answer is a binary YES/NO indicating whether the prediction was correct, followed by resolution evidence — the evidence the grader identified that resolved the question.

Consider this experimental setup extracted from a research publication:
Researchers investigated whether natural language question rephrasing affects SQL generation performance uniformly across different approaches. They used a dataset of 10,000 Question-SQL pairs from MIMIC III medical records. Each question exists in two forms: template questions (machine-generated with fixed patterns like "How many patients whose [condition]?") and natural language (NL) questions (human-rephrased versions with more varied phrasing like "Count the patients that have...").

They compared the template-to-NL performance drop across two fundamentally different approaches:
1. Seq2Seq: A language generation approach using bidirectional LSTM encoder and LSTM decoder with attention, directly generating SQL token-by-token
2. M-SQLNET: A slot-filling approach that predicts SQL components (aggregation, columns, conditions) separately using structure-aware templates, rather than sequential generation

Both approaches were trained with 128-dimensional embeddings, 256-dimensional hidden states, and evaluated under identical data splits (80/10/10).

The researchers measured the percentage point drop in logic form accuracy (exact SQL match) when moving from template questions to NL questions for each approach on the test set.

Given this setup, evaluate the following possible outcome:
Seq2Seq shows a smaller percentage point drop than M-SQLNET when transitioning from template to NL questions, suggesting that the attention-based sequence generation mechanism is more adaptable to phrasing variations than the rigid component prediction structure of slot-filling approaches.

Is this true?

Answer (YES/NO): YES